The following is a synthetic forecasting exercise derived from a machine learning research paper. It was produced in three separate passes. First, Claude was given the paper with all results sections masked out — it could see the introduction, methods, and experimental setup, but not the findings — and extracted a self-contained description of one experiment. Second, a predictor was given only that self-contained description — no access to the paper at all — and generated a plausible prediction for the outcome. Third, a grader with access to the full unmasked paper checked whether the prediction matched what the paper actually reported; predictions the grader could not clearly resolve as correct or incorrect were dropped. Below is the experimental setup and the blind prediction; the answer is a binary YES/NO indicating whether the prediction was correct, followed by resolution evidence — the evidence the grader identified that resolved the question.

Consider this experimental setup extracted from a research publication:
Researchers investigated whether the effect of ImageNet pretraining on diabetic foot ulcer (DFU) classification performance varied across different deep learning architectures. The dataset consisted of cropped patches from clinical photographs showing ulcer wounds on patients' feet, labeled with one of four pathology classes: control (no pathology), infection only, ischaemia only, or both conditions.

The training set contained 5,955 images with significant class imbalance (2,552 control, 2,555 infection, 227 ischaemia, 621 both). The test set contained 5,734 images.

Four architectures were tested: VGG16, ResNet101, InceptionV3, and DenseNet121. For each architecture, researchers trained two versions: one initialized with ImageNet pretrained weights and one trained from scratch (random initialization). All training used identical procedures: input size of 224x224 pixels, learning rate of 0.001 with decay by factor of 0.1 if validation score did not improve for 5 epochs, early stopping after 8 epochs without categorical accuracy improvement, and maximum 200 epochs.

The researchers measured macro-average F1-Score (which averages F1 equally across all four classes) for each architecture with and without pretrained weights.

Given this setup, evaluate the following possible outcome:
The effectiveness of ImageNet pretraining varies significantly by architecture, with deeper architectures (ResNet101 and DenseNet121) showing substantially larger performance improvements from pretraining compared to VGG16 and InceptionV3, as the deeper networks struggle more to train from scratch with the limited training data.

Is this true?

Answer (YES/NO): NO